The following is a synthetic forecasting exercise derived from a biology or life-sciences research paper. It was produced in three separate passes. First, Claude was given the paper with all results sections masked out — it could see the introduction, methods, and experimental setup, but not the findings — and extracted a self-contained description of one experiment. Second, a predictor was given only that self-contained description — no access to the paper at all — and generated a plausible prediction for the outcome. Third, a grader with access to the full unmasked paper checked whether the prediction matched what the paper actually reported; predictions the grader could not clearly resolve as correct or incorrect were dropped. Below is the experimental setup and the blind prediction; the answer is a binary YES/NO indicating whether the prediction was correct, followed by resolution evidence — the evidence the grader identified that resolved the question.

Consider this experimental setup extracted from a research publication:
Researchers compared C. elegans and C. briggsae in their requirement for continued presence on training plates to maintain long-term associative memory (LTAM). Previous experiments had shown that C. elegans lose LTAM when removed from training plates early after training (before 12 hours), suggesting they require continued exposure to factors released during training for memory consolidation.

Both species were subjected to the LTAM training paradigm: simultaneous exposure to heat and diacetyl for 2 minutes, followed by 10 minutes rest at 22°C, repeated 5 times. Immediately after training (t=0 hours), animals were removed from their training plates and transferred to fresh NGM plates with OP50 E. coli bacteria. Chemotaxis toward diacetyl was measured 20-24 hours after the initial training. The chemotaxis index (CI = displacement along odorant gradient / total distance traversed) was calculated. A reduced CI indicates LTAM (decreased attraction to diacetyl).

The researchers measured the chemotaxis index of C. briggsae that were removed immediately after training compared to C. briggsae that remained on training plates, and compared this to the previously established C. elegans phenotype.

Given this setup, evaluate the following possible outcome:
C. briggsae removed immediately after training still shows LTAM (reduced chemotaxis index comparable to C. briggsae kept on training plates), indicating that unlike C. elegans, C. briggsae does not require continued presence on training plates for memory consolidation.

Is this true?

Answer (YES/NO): YES